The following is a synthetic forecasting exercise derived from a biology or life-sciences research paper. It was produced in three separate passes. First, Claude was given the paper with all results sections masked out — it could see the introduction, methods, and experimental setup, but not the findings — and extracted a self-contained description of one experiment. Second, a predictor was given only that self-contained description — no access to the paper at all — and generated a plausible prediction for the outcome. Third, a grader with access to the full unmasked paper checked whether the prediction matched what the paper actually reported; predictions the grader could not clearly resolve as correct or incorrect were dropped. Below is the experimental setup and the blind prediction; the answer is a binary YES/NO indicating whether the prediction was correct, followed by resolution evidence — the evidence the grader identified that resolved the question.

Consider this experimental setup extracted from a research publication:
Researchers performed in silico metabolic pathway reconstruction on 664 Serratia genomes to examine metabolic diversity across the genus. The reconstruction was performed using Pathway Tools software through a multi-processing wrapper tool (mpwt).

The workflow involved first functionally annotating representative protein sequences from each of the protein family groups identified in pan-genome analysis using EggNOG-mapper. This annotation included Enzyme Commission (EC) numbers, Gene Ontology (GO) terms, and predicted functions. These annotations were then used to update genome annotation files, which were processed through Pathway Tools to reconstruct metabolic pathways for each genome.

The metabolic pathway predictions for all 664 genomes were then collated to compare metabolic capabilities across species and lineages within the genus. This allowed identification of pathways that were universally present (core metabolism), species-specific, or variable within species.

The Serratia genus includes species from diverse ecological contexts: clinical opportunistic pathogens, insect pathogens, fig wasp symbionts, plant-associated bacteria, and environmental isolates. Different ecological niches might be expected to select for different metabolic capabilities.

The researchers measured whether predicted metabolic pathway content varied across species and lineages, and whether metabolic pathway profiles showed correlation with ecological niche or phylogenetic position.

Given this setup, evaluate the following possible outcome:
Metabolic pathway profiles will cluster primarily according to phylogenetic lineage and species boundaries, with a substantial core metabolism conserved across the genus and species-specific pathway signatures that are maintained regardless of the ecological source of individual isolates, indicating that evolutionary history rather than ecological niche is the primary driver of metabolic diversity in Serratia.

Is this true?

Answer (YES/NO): NO